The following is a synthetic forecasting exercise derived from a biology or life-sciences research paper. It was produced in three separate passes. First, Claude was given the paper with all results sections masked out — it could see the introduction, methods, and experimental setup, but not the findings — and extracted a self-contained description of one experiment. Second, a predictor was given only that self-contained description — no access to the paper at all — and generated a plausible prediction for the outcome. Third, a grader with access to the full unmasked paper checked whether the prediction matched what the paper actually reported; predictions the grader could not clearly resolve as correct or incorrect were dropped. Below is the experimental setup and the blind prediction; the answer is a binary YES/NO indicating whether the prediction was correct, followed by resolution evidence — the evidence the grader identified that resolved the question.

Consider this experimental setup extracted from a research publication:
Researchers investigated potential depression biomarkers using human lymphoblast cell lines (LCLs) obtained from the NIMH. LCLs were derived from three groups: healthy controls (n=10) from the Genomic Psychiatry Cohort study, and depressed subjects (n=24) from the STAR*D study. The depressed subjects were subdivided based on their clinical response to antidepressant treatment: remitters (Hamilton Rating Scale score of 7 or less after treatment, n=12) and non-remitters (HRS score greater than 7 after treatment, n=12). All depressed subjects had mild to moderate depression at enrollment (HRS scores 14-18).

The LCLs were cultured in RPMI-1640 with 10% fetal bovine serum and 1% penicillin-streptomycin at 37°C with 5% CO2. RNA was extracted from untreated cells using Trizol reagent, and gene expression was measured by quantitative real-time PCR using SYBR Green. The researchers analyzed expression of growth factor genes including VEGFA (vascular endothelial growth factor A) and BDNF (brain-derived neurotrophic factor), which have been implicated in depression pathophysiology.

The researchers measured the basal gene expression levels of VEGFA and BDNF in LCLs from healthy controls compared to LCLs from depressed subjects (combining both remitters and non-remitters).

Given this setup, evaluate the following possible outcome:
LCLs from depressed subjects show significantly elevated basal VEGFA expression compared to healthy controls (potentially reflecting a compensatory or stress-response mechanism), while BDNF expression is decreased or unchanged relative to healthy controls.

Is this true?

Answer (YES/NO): NO